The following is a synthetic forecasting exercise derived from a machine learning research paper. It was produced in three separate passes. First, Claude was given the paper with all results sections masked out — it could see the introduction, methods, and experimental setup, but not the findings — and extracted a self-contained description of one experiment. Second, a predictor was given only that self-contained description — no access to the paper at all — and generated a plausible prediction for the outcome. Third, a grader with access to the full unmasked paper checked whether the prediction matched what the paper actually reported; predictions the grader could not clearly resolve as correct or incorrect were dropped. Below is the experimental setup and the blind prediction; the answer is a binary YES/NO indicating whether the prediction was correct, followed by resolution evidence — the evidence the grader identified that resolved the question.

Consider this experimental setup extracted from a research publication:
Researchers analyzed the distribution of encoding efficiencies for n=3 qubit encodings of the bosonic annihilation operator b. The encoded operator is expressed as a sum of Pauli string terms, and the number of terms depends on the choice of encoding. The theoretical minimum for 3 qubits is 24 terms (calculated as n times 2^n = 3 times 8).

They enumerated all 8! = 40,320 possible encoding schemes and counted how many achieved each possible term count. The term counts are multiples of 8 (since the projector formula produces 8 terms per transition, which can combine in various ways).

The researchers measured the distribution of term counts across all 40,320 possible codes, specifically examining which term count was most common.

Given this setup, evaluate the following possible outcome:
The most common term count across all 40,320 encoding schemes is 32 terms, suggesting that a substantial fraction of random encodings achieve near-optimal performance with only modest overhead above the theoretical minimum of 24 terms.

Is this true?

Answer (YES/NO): NO